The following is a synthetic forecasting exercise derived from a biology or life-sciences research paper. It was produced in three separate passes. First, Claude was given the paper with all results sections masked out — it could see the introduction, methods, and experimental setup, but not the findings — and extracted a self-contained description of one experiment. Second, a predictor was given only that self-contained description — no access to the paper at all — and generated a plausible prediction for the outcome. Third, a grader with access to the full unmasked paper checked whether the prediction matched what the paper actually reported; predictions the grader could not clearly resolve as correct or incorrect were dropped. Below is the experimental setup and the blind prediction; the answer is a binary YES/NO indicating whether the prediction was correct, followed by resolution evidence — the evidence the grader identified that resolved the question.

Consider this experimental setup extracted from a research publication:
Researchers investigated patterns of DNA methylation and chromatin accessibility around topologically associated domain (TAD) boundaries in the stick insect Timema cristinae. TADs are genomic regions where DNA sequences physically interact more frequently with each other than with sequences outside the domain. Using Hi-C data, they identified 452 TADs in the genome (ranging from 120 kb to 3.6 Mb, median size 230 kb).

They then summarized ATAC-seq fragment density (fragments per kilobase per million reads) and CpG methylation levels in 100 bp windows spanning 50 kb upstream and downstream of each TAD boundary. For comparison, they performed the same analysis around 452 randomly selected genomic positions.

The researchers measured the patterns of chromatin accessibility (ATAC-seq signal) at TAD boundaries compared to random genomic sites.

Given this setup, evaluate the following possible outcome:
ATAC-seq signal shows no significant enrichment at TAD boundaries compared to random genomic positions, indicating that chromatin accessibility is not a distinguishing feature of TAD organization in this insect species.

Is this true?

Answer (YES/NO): YES